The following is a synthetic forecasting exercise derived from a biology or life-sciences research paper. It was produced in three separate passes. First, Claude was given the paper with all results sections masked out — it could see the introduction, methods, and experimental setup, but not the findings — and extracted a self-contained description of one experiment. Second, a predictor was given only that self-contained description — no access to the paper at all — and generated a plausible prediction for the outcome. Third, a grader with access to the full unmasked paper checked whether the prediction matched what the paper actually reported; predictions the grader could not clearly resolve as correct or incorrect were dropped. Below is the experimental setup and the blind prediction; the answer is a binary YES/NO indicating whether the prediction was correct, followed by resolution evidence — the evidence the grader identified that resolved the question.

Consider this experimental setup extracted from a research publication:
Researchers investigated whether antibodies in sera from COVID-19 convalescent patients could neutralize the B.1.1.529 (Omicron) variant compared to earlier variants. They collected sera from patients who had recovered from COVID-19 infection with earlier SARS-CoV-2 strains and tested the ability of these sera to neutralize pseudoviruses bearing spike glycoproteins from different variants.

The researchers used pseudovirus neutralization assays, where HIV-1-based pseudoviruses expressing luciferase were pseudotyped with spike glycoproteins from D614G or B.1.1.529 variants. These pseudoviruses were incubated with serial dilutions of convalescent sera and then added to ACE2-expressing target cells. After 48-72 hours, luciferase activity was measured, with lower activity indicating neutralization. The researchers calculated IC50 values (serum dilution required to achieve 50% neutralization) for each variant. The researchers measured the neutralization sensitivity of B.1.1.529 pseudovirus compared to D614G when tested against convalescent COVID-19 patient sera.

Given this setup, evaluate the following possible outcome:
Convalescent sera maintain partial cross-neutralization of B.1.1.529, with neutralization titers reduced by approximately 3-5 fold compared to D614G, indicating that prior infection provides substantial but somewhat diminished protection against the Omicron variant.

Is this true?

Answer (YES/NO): NO